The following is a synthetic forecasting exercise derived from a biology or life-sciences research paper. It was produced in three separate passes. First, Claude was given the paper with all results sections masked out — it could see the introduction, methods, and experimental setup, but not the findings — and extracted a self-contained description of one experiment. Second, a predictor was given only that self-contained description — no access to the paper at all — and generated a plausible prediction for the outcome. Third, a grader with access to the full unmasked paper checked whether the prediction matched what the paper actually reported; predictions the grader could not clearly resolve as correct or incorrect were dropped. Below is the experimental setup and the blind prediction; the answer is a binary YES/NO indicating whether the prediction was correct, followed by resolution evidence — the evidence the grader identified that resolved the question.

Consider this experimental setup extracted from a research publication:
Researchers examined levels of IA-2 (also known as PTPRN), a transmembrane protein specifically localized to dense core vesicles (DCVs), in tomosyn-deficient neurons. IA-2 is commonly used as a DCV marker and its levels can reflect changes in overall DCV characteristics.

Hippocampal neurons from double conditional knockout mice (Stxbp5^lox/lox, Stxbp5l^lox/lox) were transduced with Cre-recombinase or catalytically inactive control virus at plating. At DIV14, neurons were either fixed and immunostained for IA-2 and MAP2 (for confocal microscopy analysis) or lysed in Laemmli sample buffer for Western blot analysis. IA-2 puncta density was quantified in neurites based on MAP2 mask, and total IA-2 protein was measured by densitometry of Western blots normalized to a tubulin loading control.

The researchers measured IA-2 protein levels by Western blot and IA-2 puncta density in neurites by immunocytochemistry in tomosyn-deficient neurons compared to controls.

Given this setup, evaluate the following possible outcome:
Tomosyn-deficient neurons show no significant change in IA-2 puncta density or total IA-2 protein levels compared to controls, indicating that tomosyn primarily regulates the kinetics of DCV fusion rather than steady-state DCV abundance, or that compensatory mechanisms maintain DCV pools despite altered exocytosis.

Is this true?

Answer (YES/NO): NO